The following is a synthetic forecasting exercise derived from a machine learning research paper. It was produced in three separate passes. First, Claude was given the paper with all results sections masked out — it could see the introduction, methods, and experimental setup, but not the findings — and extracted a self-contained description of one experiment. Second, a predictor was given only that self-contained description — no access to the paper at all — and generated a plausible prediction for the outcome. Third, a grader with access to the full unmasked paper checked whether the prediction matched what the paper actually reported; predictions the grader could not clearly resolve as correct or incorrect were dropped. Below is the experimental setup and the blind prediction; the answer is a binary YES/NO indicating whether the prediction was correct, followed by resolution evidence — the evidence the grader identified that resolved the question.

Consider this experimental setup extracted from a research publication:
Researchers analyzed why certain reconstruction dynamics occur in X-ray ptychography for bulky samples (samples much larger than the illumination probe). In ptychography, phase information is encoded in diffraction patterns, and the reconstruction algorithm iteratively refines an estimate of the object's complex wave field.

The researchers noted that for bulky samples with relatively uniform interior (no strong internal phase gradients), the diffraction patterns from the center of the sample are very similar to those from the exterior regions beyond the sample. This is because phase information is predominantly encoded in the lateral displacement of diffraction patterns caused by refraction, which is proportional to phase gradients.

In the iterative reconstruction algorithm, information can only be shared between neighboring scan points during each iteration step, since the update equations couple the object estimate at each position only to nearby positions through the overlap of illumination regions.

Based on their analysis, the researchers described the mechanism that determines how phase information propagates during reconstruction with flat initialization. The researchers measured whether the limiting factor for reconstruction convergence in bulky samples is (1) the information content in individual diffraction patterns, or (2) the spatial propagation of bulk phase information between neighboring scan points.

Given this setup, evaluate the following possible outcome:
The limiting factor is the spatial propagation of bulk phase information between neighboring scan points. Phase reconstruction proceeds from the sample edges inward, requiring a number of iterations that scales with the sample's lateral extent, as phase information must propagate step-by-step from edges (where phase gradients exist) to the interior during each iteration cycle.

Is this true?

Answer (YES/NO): YES